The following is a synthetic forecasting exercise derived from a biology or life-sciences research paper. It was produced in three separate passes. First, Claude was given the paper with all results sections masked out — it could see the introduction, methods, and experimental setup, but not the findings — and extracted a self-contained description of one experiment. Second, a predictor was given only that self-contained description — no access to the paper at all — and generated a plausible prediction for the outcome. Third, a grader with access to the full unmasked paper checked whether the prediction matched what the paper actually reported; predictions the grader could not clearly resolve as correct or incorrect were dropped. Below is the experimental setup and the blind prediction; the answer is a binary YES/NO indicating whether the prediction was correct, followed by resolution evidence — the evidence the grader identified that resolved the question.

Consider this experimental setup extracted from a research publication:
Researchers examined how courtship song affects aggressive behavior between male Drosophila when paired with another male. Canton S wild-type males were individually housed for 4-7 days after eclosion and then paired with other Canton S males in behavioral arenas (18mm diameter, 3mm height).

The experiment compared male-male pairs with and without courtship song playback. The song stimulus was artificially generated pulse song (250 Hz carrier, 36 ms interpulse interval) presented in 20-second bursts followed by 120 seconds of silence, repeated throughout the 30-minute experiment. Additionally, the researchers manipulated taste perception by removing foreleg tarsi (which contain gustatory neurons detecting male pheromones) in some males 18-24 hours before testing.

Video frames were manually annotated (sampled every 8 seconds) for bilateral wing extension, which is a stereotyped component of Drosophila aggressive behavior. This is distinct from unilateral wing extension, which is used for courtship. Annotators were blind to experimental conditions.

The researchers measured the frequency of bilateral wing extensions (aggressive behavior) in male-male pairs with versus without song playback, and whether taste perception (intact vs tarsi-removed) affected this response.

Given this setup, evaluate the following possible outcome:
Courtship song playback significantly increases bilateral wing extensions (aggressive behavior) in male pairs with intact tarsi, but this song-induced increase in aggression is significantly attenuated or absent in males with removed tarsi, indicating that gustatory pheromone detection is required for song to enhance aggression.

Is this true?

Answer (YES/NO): NO